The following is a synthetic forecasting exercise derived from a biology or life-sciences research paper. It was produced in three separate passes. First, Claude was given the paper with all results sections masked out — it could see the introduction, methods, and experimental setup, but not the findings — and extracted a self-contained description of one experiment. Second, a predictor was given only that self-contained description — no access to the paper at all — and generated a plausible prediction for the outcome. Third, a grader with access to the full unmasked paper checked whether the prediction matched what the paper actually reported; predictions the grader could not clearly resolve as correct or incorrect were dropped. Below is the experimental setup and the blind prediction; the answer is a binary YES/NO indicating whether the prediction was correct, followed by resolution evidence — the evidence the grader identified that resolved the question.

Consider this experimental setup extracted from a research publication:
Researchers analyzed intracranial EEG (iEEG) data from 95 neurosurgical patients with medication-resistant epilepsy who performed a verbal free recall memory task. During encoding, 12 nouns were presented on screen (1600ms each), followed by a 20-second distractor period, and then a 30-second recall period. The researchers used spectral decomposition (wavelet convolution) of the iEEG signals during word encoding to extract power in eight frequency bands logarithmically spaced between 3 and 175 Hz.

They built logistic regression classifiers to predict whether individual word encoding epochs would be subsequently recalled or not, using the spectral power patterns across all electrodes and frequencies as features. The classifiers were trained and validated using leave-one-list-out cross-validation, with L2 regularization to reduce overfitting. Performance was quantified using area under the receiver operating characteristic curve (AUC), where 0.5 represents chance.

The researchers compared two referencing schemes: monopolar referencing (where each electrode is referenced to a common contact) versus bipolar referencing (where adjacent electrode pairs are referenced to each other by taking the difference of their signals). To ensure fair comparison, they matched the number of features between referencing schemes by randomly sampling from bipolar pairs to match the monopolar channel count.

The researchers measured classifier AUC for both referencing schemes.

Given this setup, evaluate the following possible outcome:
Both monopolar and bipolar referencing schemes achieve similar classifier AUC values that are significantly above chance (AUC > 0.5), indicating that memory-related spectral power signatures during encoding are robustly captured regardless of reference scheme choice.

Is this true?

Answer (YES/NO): NO